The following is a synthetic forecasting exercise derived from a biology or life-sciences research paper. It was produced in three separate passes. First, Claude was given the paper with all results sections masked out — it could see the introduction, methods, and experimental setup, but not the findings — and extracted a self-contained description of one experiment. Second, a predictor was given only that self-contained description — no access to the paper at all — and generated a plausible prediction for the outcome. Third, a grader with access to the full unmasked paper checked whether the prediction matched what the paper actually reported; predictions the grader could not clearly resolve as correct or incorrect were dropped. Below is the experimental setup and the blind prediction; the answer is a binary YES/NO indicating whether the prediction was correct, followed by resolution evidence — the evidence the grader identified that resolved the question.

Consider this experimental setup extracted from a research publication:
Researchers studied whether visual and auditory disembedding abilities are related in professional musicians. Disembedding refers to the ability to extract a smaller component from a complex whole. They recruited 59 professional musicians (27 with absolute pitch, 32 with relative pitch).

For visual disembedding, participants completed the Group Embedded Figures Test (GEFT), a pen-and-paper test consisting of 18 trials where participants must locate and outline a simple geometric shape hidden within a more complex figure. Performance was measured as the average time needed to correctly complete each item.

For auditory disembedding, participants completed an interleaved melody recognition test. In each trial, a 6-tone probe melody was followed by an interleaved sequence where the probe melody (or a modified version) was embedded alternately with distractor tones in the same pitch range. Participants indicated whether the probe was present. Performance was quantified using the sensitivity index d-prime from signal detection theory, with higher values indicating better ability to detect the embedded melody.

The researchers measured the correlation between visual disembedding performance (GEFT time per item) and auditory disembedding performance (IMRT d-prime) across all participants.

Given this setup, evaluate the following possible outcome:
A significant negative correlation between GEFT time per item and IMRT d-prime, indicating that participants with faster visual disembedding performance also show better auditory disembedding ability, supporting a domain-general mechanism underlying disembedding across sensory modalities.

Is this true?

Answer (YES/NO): YES